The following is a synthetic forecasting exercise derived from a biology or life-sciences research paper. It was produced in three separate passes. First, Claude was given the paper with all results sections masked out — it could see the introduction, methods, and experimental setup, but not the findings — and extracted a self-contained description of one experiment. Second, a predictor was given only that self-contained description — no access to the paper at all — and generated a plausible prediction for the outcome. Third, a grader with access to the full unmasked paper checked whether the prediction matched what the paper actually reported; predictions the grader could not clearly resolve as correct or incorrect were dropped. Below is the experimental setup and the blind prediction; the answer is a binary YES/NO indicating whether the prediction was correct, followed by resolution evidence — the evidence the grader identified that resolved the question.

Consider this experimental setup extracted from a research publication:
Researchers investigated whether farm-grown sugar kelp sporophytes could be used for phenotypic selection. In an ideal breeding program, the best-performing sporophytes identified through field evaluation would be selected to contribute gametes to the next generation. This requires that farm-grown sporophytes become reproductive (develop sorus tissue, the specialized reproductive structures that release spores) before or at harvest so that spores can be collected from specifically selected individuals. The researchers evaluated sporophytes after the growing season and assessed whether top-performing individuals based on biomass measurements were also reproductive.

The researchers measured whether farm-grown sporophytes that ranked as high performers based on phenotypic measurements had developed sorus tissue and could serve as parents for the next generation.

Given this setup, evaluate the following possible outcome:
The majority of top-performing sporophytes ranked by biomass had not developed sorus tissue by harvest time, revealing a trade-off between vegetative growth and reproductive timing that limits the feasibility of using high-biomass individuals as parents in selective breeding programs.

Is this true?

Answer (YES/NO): NO